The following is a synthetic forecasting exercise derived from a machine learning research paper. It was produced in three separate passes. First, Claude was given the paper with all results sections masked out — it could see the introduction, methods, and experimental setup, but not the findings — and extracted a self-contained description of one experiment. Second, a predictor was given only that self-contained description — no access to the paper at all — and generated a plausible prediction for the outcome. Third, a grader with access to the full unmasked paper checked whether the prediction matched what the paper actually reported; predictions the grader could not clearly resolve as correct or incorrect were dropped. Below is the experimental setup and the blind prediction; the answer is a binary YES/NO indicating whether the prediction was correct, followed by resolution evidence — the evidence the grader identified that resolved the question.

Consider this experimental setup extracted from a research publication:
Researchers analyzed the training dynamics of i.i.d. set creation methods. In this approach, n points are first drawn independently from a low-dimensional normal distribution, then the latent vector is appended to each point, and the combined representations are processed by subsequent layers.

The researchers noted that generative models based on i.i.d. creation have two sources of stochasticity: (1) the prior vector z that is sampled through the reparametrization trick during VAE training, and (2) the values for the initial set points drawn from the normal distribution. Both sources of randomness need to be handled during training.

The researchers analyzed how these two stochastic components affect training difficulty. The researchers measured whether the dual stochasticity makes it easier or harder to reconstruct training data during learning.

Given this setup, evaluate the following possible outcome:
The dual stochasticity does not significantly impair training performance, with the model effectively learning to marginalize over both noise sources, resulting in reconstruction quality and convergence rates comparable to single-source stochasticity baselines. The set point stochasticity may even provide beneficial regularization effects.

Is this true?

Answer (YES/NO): NO